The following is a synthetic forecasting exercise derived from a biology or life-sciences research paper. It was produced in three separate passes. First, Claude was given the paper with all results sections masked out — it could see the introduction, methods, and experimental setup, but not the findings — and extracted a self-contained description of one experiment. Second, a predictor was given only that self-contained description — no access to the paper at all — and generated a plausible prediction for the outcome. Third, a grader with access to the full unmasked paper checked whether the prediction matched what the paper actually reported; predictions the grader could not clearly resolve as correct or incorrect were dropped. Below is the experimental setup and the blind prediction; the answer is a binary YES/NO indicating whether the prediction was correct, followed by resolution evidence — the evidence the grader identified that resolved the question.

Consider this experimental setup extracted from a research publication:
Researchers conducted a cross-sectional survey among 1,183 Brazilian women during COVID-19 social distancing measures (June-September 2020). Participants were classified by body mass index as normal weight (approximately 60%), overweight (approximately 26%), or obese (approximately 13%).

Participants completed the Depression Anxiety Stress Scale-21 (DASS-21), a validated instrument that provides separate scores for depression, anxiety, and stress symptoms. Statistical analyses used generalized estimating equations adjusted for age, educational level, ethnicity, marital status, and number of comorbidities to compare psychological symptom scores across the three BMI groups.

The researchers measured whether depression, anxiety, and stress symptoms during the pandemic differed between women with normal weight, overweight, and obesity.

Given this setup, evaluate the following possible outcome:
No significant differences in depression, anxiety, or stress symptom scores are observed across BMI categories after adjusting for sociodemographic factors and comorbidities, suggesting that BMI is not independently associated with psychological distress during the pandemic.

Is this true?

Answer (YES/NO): NO